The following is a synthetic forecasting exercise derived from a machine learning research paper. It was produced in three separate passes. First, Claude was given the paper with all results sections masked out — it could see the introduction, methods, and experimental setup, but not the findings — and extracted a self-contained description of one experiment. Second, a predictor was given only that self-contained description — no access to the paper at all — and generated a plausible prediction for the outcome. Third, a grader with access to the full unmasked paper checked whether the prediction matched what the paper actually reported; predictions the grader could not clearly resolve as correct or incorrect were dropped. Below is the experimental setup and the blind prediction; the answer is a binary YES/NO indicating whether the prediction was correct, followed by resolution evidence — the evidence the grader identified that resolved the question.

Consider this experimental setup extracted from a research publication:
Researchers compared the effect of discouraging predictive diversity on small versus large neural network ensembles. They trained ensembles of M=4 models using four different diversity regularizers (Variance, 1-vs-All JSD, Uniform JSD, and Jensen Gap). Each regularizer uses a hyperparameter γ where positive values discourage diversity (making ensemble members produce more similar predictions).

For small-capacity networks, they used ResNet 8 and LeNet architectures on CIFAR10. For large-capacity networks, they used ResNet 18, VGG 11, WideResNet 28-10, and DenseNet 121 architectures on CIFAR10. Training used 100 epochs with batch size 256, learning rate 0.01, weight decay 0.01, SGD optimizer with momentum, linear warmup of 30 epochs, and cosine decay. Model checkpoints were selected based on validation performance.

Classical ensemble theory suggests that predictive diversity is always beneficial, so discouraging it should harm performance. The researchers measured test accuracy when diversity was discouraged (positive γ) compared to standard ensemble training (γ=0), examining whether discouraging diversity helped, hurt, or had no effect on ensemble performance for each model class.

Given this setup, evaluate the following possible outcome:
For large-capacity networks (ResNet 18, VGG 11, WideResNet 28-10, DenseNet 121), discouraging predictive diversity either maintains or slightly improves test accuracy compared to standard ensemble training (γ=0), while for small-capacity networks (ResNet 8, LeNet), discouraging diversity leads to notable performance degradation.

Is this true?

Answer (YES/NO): YES